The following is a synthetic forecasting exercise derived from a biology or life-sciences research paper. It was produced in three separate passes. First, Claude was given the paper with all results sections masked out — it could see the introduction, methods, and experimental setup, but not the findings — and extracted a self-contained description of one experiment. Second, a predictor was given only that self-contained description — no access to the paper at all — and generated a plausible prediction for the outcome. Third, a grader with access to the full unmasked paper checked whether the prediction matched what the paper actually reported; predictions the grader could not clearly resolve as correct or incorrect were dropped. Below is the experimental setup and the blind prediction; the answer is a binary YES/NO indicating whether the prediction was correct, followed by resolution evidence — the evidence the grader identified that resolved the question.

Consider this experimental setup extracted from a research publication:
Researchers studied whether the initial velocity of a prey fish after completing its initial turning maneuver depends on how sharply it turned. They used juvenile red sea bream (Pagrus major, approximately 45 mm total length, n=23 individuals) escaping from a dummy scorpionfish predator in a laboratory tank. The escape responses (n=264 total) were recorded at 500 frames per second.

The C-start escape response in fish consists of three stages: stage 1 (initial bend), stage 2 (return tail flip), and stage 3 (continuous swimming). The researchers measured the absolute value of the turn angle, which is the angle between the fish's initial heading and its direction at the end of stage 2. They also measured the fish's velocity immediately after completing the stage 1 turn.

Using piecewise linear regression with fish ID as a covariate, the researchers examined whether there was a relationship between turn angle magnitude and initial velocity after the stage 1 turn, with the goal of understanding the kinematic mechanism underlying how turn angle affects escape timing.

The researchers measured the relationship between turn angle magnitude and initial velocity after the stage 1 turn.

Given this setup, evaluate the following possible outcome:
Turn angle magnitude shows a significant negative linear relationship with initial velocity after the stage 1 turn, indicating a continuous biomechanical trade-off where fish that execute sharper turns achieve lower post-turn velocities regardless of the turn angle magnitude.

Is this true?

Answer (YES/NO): NO